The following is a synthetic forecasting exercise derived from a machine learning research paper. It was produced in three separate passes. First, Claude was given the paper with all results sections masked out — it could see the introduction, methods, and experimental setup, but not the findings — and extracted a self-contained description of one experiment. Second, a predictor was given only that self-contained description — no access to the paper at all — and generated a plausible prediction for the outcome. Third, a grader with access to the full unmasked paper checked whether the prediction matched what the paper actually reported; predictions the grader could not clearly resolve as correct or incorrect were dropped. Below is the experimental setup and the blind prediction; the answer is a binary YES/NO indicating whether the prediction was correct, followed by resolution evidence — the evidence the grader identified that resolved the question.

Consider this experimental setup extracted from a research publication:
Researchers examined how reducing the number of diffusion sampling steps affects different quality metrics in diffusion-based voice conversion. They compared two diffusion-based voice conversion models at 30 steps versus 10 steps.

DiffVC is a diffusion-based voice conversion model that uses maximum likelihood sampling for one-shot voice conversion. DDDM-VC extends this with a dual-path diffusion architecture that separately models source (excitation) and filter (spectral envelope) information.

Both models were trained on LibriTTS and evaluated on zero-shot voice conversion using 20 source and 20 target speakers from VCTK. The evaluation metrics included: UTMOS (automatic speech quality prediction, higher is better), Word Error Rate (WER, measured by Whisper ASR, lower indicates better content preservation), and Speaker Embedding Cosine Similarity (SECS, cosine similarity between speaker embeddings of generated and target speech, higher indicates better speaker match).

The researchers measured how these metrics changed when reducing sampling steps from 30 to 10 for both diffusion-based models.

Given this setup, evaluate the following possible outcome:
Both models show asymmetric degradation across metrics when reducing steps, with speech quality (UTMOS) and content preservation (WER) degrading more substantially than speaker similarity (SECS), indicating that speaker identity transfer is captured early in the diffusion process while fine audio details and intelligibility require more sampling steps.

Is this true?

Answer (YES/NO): NO